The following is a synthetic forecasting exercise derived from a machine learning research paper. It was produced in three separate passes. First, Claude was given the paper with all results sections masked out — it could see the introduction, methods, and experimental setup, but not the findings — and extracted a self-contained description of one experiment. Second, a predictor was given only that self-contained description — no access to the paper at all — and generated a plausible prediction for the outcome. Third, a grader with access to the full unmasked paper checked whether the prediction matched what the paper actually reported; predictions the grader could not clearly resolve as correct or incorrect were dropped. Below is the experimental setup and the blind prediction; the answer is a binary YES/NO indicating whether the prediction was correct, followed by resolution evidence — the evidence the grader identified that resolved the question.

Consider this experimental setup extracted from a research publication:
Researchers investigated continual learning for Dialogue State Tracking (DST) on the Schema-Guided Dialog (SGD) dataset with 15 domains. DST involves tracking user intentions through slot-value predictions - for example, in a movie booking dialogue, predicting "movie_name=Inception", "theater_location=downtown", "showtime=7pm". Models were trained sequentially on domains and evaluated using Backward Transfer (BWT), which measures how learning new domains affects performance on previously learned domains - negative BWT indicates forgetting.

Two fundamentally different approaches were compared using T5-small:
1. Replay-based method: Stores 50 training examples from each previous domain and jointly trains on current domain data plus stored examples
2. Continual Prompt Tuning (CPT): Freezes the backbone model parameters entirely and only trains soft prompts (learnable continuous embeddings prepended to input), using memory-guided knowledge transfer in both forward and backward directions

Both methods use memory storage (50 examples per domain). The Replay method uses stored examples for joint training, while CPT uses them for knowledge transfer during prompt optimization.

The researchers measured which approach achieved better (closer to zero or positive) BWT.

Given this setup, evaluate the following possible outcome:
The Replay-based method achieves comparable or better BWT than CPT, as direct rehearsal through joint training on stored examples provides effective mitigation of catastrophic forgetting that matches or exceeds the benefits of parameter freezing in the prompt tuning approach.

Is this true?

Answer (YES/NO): NO